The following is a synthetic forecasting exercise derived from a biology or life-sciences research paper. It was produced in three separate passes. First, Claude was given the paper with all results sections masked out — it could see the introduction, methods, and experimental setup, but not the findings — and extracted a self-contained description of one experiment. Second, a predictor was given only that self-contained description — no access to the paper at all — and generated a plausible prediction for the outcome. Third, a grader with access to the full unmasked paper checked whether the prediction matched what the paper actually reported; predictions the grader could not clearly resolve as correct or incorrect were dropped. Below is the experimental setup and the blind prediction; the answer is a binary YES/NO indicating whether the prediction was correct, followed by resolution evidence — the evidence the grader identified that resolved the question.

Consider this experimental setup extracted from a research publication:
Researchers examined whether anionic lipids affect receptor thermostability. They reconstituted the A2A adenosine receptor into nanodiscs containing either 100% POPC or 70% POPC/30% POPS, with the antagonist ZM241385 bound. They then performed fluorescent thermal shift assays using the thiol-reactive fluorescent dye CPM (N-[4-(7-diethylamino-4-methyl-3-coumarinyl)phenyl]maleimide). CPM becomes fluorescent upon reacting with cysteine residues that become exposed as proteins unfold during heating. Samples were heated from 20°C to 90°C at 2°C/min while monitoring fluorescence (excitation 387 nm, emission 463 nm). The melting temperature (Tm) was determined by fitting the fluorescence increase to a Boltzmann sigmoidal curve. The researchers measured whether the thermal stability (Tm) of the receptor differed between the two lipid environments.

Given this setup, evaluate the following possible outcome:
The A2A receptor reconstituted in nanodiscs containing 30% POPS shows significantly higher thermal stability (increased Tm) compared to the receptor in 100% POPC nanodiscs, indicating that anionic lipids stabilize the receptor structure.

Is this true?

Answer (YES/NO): YES